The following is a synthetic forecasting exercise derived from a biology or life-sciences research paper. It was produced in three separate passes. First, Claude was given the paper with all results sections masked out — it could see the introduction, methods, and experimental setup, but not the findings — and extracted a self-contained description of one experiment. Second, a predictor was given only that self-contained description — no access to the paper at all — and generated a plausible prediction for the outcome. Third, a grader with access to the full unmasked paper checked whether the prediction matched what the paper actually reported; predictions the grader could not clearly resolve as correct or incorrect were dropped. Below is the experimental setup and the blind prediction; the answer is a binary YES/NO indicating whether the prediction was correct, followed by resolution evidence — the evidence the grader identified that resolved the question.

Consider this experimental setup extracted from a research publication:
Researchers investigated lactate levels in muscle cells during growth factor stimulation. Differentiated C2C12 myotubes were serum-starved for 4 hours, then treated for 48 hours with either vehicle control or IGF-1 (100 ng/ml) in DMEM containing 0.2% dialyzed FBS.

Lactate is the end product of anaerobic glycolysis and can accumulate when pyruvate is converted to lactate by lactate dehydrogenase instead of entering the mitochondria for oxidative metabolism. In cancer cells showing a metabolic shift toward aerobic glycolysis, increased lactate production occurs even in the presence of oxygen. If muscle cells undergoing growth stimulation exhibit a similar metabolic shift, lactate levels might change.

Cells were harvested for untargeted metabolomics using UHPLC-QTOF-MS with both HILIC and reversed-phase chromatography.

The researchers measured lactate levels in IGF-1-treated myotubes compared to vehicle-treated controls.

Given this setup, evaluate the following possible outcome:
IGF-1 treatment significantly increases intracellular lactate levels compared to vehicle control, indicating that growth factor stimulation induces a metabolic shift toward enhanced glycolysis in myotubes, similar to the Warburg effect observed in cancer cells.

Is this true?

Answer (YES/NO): YES